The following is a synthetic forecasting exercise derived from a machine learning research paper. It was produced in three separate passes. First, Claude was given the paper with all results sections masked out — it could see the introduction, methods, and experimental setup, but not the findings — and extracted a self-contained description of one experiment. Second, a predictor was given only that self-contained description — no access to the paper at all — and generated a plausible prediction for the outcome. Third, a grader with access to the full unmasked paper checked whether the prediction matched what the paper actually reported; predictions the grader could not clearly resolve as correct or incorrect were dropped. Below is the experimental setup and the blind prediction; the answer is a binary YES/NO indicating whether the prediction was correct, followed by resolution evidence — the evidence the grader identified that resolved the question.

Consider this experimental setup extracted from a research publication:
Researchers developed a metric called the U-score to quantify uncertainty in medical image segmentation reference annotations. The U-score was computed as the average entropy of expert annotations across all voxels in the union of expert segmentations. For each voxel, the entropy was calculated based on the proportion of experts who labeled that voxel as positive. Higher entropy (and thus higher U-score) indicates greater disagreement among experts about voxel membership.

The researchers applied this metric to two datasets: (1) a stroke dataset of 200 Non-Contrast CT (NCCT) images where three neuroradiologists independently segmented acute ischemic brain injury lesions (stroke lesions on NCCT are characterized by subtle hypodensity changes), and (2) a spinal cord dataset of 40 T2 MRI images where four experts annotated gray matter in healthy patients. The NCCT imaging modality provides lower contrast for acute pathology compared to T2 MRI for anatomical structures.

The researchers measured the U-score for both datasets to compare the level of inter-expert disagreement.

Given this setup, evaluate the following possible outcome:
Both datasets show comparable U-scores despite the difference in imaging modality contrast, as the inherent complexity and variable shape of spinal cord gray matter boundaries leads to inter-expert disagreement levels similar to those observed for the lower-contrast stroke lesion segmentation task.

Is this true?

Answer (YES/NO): NO